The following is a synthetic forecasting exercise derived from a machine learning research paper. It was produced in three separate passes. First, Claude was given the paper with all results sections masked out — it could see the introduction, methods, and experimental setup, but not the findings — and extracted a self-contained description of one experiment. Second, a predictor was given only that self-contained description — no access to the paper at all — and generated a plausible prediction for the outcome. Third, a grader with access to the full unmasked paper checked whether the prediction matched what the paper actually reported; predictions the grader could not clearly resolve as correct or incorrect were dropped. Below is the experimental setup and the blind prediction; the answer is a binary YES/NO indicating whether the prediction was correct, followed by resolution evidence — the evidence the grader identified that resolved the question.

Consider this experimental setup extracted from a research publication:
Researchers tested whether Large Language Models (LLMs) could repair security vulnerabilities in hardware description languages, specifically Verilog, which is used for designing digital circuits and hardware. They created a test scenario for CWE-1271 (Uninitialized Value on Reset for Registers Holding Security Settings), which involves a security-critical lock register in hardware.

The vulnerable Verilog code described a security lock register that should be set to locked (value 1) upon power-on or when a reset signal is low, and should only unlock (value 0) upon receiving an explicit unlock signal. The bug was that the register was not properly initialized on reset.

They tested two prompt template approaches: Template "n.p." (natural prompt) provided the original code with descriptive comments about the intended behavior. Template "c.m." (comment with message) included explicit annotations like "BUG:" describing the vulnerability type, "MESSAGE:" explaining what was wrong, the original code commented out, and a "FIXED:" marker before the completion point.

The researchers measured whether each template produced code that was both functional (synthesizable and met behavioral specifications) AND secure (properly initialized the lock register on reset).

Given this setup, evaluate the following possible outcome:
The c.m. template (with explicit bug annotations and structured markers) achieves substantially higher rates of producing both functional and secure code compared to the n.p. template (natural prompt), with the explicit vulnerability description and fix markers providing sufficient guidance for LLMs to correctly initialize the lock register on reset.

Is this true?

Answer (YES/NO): NO